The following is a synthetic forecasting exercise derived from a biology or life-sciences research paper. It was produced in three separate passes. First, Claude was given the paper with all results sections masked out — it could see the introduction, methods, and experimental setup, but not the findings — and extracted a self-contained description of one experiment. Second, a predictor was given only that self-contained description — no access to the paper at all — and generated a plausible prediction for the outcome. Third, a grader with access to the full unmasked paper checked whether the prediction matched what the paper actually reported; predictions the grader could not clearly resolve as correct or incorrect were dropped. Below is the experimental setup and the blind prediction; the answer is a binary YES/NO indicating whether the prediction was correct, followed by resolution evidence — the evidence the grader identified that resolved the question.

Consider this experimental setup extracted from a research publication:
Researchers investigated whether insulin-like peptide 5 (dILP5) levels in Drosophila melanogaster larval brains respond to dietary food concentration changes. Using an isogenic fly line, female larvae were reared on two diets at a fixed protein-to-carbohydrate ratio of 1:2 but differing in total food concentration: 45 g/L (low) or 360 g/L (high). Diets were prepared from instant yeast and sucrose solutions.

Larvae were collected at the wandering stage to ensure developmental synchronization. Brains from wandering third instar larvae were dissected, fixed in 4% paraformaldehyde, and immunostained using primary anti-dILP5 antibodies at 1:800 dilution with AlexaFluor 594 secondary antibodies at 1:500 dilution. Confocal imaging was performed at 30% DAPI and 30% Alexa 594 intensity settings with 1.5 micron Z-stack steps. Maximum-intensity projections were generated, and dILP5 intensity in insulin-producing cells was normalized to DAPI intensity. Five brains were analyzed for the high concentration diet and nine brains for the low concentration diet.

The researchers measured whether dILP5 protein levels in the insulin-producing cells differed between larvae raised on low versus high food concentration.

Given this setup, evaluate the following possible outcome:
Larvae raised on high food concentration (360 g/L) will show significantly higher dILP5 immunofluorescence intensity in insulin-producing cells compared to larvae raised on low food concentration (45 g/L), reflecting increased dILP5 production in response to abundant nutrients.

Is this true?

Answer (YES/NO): NO